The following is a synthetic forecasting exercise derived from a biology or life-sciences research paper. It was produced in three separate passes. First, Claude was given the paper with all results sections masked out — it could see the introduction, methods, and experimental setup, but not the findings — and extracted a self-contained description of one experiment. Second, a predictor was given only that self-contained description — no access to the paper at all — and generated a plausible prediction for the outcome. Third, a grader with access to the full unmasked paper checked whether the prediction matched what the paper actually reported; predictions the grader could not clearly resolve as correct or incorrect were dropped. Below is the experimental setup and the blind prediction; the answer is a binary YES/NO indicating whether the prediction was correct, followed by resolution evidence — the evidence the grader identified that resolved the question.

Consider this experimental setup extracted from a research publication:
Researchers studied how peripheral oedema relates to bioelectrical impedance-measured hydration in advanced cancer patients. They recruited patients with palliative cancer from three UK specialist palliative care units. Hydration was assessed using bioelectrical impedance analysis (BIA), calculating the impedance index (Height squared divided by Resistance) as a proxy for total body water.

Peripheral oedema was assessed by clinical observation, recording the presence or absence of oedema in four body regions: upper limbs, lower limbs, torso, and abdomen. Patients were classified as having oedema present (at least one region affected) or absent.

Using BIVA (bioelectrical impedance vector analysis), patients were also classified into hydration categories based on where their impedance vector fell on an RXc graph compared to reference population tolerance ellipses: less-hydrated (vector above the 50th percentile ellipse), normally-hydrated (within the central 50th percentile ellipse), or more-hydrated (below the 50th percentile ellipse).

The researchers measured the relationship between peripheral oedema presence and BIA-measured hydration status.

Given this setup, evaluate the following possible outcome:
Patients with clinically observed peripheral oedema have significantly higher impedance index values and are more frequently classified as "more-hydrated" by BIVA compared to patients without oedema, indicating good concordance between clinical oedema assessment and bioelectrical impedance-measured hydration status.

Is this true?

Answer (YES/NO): YES